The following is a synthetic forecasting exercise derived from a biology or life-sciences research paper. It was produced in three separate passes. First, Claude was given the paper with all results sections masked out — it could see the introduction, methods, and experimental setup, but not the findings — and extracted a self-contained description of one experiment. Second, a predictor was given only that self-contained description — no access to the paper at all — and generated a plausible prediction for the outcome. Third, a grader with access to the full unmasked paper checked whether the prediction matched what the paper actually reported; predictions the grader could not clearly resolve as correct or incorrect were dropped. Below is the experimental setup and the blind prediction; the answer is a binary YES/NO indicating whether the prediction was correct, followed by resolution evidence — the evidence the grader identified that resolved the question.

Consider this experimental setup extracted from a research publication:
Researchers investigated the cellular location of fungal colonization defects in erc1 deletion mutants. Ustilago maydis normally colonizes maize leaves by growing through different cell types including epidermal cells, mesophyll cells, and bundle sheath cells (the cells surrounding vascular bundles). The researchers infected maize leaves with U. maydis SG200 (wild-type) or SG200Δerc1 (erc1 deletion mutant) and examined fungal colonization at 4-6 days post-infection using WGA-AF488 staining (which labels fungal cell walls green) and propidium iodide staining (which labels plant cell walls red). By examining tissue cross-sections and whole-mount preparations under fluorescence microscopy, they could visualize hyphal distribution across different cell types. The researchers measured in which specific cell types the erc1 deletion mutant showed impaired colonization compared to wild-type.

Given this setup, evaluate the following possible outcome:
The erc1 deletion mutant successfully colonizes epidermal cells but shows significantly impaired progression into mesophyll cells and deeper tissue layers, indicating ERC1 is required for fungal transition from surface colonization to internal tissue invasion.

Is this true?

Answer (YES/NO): NO